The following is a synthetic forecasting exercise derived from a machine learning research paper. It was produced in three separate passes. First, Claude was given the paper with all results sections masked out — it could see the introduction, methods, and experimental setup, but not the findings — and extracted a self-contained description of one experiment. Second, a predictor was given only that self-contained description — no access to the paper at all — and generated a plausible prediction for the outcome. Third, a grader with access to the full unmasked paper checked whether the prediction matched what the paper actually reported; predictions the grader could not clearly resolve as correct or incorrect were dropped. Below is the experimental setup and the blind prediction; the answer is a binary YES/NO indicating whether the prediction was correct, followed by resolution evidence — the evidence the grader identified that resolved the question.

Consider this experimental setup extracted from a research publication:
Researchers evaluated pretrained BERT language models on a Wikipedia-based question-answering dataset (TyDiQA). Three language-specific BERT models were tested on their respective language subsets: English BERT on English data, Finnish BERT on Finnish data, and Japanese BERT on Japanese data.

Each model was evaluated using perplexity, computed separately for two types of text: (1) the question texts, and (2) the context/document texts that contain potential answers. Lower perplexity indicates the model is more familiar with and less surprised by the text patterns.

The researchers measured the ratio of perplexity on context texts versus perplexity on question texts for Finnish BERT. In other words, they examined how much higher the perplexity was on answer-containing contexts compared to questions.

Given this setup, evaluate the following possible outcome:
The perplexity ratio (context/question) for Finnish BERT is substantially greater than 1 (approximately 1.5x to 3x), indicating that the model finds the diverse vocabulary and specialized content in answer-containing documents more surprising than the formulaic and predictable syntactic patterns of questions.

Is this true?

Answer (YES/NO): NO